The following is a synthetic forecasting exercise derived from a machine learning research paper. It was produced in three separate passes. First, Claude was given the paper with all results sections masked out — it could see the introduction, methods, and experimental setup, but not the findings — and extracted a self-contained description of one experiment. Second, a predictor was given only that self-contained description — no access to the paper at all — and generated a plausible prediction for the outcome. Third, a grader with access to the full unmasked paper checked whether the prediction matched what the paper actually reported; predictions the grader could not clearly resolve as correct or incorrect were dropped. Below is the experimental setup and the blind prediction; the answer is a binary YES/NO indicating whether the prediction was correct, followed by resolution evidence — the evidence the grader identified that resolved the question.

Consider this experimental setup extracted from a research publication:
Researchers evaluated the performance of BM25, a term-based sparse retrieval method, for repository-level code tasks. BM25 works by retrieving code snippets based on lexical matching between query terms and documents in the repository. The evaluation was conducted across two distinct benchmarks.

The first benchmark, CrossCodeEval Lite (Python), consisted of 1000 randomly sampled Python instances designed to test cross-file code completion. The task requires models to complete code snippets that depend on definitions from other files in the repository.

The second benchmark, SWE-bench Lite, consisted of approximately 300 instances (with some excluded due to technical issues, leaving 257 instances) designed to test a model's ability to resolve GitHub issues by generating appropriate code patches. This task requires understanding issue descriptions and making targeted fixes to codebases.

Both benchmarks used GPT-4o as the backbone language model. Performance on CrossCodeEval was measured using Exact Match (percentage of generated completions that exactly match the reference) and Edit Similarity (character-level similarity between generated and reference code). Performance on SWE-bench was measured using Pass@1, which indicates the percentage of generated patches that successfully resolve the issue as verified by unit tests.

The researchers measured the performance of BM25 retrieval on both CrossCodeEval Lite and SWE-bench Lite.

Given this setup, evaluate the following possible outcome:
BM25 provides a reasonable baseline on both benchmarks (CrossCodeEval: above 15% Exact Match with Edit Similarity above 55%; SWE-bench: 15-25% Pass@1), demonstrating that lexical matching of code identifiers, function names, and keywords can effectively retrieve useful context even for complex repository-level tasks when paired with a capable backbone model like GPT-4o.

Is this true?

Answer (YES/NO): NO